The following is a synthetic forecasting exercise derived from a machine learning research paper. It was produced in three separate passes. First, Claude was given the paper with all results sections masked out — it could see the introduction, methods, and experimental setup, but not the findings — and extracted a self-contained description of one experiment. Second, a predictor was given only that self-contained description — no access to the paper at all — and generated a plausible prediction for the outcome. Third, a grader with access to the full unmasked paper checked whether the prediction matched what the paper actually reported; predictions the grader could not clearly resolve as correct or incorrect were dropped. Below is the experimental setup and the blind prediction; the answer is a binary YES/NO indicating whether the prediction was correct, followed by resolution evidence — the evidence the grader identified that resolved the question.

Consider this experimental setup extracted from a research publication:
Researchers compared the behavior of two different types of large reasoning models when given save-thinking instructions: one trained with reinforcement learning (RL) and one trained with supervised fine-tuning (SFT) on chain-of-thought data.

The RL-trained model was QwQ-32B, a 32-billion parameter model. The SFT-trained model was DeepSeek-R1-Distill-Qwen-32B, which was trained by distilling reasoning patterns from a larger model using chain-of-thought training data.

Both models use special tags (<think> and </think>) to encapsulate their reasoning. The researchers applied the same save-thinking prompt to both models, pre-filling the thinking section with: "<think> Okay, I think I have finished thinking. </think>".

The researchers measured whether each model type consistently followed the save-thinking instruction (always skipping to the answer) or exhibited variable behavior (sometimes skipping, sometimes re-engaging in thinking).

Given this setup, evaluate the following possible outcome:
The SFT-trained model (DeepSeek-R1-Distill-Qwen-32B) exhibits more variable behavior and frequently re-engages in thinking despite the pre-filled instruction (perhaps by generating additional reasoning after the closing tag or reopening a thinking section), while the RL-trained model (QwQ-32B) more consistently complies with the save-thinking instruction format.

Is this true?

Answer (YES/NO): NO